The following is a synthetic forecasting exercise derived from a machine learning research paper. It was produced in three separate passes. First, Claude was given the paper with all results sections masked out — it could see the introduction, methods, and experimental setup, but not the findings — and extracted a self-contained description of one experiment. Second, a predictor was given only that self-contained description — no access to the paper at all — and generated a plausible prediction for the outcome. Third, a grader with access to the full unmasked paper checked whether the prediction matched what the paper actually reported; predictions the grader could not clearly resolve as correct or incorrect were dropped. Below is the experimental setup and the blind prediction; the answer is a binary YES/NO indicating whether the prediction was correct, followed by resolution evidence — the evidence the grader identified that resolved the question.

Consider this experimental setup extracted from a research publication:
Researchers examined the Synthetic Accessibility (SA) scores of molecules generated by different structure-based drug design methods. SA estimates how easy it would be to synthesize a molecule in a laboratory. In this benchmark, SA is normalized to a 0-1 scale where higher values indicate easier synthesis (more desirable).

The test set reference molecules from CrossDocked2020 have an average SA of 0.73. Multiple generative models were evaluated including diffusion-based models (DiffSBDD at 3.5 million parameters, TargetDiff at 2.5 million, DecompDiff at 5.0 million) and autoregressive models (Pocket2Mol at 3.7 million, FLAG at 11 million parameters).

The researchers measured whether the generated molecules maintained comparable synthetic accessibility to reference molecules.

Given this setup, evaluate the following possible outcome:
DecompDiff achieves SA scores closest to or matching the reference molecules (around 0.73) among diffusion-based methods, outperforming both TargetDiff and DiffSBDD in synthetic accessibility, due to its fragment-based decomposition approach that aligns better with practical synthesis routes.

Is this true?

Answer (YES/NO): NO